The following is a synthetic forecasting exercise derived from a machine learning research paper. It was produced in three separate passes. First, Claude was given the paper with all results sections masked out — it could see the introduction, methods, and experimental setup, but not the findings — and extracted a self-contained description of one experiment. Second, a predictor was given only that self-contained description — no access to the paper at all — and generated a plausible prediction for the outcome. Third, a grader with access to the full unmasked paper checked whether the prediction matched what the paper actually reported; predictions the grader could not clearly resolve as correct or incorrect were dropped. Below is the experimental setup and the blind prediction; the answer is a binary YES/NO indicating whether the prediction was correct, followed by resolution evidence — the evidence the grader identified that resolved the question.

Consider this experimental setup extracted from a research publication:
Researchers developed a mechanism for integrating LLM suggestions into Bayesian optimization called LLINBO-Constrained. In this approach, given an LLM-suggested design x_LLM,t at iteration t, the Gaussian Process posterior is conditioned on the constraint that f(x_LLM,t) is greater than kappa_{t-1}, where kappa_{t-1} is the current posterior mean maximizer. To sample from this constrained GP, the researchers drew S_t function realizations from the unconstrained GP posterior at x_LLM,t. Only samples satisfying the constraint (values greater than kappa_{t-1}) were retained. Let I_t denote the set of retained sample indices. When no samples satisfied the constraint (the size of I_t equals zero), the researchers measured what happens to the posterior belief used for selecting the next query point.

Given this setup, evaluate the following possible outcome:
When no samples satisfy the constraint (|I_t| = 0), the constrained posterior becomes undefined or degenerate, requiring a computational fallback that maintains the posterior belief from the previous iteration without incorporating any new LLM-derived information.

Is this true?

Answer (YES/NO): NO